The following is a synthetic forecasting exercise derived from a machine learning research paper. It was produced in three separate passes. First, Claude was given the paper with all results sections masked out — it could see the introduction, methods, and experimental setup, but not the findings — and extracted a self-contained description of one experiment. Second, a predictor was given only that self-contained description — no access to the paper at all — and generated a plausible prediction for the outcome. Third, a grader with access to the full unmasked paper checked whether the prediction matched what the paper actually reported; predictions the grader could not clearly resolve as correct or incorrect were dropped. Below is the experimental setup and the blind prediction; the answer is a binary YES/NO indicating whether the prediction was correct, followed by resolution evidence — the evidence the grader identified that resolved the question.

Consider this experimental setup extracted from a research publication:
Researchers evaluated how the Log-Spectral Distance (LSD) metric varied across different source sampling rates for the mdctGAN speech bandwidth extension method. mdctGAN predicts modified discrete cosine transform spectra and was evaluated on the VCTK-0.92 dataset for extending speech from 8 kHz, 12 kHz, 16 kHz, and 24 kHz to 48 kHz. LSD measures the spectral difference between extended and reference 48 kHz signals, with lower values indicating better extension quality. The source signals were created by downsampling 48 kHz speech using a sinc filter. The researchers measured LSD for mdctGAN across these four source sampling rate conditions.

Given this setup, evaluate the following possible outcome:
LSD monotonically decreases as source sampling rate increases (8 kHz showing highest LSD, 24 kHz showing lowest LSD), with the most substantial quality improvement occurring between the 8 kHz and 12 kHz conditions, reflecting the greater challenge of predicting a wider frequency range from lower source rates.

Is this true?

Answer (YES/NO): NO